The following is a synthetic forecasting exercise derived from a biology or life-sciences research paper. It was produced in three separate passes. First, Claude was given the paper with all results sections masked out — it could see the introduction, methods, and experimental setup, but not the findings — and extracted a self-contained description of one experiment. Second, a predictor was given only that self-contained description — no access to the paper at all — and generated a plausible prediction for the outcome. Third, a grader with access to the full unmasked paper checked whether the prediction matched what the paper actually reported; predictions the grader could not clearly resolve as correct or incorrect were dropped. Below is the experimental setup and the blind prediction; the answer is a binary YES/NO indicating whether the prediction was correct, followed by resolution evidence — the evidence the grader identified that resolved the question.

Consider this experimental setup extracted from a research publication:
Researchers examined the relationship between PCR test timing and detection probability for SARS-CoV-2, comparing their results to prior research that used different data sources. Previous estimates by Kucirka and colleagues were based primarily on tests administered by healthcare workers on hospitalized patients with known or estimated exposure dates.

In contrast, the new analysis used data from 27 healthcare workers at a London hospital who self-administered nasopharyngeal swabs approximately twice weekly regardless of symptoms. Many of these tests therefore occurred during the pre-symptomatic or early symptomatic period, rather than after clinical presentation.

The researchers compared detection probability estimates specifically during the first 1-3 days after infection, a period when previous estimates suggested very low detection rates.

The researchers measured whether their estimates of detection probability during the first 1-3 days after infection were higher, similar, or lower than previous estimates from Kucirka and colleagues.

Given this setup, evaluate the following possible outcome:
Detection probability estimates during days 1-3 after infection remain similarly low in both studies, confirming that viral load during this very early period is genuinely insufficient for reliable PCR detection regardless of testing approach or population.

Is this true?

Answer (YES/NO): NO